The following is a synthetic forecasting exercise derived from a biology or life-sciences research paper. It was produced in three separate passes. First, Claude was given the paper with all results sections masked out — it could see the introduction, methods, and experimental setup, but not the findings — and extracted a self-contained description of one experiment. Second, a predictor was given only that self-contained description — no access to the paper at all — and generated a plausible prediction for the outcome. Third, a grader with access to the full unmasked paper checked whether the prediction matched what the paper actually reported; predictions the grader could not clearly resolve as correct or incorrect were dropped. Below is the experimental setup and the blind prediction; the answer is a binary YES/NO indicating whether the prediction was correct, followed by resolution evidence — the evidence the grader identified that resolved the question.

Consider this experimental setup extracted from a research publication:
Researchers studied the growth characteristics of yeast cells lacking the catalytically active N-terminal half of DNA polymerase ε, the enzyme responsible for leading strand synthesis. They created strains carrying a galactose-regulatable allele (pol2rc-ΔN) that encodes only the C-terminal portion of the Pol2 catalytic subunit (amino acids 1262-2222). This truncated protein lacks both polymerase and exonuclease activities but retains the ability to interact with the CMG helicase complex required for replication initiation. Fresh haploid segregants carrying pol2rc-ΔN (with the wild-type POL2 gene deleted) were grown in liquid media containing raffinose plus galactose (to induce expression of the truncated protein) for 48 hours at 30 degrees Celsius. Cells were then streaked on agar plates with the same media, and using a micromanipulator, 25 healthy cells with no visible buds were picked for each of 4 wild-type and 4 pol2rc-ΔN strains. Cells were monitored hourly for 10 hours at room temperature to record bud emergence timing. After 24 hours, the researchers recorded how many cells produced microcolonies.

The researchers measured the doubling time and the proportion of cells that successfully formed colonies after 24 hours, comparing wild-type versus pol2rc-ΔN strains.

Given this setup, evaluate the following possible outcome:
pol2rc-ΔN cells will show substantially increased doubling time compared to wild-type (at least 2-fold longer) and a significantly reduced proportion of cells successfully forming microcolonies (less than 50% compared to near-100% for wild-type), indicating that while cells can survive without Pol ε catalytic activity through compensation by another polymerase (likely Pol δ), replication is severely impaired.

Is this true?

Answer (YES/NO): NO